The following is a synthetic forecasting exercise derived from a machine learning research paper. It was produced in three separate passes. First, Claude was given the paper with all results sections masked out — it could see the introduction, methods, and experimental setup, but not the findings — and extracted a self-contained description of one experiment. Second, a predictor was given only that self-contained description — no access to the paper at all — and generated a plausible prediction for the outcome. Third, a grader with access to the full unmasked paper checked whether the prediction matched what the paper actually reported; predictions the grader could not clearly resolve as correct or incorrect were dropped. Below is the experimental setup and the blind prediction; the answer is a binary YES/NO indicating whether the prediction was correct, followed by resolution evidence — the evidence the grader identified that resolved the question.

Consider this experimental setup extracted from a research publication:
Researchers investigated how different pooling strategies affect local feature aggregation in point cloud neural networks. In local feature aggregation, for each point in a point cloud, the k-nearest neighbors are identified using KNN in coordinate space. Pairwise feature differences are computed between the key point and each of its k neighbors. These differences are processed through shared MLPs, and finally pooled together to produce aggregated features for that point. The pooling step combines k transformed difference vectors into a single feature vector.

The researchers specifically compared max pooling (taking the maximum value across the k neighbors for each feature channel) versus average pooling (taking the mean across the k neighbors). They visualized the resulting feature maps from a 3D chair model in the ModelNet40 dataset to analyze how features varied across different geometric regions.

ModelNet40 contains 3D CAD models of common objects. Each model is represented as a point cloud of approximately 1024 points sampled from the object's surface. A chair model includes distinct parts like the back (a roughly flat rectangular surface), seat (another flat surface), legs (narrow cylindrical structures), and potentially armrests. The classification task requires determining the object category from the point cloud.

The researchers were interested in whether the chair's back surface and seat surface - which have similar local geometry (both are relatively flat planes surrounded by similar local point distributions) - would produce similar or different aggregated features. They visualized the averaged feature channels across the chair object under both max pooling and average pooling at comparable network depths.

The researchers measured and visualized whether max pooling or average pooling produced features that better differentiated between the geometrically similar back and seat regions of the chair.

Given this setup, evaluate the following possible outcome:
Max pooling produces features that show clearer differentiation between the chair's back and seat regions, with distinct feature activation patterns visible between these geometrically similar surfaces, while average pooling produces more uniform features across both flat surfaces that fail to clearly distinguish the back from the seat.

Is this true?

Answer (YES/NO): NO